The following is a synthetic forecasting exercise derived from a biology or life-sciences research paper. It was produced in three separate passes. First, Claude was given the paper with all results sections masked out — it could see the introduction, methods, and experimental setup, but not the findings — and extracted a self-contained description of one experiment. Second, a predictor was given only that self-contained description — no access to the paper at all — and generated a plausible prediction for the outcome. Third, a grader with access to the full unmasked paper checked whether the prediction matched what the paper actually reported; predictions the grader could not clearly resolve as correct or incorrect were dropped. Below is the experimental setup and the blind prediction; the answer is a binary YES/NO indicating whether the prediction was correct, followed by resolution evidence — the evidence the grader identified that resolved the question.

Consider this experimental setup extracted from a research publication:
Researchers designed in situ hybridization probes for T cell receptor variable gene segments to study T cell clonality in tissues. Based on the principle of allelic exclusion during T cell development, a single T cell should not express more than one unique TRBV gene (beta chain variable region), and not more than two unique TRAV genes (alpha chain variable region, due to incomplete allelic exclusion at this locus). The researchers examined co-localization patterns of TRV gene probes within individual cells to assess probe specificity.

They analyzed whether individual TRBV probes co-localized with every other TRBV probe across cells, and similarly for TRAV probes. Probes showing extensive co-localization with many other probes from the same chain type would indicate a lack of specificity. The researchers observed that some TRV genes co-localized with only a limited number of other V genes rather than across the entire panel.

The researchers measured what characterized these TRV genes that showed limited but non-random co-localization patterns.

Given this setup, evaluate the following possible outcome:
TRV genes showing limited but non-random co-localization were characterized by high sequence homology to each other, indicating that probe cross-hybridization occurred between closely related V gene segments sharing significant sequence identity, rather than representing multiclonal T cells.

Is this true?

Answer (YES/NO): NO